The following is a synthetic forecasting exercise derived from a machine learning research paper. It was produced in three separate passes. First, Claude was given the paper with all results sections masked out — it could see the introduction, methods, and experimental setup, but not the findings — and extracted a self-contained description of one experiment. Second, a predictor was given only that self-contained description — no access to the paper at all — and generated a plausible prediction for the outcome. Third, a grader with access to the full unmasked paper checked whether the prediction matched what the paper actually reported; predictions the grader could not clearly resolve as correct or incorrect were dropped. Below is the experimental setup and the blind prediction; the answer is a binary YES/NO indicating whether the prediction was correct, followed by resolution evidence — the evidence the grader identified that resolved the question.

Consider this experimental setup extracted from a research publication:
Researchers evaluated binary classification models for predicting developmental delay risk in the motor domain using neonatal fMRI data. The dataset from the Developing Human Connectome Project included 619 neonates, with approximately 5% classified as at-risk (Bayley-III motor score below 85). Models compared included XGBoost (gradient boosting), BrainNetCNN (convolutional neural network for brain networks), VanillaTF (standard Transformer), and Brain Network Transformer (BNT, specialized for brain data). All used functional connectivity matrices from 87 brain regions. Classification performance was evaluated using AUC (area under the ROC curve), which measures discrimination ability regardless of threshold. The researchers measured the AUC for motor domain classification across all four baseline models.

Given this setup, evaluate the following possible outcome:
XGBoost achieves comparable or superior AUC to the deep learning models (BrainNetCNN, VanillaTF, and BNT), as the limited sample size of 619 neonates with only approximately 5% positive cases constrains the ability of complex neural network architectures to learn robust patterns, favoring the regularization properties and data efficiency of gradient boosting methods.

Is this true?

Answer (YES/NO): NO